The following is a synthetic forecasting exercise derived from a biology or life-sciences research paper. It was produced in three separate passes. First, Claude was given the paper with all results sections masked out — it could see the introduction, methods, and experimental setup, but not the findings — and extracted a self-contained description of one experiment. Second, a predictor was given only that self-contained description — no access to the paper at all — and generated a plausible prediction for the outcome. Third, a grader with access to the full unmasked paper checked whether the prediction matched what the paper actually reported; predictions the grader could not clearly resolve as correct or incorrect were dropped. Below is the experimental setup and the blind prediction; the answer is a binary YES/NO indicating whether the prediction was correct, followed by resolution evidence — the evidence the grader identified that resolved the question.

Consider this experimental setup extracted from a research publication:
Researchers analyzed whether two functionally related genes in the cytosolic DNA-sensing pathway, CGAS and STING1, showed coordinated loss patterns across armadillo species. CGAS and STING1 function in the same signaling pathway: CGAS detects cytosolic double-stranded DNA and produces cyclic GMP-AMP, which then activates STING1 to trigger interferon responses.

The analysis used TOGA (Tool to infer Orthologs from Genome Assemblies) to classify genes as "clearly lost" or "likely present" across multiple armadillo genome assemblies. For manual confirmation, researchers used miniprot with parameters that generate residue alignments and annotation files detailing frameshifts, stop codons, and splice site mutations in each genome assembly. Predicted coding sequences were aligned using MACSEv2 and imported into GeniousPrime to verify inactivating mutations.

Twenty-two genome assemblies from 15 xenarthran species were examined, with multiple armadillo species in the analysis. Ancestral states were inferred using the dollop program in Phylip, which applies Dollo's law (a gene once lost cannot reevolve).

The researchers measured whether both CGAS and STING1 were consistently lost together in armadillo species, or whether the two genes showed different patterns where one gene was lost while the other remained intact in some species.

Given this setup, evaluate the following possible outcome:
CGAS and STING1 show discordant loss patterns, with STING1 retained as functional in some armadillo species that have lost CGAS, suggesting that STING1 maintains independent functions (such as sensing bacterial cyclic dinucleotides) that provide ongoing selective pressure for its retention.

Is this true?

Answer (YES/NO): NO